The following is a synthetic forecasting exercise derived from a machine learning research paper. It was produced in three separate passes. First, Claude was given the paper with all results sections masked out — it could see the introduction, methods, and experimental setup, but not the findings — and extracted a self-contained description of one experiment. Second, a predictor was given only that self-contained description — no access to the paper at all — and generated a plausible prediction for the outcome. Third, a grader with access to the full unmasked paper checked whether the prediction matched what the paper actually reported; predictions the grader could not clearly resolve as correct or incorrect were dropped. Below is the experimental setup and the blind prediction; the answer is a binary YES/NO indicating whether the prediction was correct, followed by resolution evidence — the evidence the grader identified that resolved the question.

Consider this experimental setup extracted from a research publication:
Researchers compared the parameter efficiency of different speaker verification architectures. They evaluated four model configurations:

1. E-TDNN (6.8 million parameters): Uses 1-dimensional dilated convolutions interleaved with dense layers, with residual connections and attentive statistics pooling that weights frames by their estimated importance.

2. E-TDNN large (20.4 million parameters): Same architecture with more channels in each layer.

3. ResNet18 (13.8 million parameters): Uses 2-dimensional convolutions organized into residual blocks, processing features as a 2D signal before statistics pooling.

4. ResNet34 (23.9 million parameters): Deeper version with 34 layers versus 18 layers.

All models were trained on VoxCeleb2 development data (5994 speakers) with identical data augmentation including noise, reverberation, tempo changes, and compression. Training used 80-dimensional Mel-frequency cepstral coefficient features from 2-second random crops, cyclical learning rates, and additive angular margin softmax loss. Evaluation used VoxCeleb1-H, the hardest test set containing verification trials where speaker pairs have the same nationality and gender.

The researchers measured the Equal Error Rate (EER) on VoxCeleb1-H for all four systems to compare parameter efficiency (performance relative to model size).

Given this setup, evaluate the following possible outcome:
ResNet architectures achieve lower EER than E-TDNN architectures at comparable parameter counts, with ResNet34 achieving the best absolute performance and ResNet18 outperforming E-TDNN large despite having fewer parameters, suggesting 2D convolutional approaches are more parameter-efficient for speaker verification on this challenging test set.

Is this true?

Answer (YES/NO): NO